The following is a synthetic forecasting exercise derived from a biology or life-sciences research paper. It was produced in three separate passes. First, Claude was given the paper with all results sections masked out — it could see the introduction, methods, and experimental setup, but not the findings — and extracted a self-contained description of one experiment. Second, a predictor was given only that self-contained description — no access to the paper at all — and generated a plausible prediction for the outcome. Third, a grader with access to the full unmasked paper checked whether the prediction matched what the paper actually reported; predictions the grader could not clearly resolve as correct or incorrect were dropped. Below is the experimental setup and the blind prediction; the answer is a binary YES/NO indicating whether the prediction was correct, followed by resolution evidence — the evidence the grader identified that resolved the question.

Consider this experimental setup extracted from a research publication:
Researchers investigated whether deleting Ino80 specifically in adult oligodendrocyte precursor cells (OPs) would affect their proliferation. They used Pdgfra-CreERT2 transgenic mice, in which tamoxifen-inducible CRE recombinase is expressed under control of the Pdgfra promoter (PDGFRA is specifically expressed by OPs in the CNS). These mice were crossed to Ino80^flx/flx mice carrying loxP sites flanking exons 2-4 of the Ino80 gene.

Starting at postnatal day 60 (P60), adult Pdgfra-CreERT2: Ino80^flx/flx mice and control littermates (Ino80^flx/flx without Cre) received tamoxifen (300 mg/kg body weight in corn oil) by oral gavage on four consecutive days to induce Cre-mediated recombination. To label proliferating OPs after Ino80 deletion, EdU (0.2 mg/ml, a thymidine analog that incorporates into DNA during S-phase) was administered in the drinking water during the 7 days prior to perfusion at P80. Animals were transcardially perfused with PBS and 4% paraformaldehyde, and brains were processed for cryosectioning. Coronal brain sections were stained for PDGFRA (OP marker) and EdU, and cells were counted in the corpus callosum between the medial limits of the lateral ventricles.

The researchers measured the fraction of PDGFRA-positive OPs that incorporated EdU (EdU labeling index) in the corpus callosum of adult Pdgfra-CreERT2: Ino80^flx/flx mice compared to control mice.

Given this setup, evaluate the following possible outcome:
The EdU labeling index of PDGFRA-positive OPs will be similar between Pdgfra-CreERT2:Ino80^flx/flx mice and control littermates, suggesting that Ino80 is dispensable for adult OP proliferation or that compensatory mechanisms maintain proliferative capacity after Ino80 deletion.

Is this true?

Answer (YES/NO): NO